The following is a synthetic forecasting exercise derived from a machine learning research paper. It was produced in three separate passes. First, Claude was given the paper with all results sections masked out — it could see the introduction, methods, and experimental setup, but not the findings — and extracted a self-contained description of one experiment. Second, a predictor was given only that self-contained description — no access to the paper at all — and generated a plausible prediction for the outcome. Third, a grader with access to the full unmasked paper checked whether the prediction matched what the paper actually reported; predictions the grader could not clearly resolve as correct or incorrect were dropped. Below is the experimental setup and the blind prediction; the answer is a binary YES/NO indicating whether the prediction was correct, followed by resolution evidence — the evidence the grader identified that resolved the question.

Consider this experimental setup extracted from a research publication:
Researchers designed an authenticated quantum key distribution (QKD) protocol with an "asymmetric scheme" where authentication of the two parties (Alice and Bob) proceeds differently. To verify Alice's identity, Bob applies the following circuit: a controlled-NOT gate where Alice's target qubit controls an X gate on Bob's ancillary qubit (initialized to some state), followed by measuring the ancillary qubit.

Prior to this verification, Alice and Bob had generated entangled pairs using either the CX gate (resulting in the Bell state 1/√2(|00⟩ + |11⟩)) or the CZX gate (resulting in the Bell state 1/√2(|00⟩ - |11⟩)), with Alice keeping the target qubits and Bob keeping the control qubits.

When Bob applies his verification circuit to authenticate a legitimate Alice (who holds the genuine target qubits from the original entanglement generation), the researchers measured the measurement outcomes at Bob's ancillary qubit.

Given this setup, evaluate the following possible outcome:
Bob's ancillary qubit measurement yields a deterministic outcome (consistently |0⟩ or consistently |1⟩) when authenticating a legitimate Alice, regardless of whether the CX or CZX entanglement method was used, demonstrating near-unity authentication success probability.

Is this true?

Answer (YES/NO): YES